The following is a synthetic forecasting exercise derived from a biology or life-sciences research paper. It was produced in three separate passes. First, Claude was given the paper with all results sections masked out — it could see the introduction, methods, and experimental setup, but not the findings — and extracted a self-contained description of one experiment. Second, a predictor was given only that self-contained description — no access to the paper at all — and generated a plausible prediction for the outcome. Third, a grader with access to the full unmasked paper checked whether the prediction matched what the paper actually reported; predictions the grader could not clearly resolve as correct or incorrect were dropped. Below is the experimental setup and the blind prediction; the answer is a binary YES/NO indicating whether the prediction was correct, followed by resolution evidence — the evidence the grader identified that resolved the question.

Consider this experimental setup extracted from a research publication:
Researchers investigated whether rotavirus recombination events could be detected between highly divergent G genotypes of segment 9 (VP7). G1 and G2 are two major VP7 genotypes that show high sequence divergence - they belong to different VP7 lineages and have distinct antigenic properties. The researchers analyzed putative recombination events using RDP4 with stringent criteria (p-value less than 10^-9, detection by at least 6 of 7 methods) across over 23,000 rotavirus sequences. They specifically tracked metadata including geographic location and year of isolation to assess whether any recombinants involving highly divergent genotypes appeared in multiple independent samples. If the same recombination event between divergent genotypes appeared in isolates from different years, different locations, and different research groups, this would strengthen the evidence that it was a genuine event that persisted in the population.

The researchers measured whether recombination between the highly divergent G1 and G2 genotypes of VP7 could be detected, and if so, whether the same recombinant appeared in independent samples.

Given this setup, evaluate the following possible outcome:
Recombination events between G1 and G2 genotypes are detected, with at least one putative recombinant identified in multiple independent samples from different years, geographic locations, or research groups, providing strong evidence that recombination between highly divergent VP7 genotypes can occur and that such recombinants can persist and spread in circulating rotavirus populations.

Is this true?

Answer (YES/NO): YES